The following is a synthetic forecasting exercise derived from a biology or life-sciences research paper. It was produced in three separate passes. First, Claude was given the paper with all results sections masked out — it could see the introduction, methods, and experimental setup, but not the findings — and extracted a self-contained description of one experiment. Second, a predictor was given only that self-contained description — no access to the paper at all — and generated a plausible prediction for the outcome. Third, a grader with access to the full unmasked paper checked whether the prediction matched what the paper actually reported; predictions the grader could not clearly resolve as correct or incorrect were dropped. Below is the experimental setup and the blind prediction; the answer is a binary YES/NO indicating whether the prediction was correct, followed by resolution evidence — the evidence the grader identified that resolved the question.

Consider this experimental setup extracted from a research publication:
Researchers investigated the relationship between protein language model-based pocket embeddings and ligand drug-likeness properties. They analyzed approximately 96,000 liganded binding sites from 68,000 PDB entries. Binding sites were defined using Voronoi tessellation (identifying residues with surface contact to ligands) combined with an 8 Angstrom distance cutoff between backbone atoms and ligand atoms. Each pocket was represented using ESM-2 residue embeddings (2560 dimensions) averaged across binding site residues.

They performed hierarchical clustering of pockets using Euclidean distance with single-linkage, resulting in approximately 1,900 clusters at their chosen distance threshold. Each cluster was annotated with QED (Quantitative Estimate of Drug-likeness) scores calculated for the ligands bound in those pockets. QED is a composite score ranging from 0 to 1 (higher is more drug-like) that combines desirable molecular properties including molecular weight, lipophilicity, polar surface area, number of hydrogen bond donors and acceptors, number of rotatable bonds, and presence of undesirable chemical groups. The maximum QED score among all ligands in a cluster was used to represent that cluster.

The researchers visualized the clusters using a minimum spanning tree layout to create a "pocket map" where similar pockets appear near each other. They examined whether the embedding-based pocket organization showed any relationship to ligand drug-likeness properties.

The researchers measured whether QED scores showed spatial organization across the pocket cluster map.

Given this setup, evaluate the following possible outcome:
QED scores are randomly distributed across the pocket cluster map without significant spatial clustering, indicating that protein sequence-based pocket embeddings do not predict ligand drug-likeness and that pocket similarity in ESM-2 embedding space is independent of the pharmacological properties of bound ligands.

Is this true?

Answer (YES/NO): NO